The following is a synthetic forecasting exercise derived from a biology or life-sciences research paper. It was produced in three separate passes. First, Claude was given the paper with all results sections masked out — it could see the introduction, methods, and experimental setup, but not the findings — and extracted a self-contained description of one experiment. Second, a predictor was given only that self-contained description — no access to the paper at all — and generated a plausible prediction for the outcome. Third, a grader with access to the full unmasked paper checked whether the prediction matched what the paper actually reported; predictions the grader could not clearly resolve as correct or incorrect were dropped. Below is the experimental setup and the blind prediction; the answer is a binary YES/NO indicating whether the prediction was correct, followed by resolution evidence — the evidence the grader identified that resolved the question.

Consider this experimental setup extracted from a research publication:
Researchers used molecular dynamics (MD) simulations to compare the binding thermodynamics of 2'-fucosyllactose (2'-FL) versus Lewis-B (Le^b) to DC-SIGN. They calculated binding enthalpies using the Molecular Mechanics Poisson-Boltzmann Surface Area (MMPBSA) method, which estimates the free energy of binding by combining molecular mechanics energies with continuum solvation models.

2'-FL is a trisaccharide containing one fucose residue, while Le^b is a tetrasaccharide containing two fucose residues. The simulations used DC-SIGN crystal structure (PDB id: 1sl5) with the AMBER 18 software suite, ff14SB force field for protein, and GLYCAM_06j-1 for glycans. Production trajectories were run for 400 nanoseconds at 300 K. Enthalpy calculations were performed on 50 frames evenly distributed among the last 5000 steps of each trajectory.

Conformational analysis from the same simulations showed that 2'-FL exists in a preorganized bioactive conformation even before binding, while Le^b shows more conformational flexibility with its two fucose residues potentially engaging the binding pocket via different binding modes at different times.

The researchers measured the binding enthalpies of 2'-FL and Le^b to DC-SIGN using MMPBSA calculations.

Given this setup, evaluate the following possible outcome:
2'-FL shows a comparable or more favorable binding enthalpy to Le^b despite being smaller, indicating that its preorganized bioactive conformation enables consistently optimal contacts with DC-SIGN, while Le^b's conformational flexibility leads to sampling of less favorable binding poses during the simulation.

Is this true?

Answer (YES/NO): YES